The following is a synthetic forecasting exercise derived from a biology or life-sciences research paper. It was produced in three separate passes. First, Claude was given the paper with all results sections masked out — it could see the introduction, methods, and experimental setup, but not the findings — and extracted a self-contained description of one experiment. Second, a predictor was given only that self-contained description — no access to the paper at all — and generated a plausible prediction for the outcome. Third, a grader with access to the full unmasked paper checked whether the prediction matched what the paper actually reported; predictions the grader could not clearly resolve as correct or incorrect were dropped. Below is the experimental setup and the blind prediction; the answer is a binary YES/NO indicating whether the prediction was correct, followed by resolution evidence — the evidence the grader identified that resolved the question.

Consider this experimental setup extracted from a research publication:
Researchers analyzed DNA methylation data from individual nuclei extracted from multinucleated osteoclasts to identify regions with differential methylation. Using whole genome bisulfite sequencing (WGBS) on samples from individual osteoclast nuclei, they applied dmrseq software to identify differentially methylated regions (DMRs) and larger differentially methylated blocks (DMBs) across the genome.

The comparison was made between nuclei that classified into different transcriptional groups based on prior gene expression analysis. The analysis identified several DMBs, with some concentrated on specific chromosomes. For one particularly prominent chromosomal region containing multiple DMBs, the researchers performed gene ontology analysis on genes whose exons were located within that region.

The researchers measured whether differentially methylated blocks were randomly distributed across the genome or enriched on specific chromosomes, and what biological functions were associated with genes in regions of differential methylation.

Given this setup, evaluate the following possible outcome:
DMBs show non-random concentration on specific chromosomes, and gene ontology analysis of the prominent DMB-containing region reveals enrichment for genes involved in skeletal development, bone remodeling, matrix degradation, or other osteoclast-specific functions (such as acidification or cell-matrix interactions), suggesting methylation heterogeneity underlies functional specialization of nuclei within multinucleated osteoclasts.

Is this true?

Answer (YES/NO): NO